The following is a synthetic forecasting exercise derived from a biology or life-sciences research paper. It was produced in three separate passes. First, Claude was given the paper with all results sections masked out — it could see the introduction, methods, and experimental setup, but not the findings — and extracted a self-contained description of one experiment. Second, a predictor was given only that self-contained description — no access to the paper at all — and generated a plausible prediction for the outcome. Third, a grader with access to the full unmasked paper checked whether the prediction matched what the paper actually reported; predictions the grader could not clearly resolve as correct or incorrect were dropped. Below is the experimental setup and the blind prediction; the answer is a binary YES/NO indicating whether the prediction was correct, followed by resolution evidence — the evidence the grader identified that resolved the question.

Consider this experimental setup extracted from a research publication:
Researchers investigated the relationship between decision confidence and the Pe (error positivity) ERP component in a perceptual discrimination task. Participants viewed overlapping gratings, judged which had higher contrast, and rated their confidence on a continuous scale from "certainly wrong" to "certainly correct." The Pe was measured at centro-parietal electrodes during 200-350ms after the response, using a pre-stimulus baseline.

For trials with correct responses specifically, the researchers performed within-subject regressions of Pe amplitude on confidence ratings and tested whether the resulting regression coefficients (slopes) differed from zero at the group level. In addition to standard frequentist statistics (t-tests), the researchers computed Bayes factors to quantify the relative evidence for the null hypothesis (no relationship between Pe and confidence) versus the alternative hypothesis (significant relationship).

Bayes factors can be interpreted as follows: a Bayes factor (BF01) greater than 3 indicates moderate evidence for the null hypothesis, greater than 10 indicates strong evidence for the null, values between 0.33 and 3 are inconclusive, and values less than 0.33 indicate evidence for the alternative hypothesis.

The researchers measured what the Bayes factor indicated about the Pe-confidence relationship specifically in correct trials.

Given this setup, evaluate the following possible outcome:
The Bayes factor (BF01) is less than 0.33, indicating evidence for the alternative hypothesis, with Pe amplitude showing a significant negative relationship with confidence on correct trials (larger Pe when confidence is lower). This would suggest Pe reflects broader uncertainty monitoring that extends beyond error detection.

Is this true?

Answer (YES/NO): NO